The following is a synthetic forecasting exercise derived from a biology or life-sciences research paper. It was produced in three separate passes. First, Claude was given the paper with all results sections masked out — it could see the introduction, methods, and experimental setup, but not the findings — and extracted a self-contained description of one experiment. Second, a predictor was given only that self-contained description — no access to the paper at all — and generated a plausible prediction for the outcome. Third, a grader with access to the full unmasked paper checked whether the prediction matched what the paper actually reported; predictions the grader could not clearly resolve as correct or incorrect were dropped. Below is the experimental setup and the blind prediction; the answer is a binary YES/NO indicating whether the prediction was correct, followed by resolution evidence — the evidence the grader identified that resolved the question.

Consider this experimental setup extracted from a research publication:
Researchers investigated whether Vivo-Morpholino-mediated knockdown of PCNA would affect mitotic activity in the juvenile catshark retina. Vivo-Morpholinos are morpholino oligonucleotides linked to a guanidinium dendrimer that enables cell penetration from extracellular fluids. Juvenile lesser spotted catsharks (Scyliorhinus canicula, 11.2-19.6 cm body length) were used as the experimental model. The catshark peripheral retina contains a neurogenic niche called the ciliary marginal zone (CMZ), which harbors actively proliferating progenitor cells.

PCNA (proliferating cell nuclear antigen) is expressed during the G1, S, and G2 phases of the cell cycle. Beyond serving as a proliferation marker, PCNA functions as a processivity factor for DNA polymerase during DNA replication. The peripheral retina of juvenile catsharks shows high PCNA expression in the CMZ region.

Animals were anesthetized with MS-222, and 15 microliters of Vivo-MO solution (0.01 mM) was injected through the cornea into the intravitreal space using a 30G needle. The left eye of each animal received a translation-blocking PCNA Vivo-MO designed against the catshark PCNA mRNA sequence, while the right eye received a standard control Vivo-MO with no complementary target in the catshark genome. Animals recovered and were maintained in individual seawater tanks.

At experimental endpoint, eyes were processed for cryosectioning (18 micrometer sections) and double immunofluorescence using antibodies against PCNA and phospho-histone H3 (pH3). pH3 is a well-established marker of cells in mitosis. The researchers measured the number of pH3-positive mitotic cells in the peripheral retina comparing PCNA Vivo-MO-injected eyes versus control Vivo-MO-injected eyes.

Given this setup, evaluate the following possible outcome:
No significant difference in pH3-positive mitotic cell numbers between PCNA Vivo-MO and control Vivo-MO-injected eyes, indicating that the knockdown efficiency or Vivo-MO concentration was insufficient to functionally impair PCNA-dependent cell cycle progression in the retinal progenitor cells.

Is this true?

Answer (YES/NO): NO